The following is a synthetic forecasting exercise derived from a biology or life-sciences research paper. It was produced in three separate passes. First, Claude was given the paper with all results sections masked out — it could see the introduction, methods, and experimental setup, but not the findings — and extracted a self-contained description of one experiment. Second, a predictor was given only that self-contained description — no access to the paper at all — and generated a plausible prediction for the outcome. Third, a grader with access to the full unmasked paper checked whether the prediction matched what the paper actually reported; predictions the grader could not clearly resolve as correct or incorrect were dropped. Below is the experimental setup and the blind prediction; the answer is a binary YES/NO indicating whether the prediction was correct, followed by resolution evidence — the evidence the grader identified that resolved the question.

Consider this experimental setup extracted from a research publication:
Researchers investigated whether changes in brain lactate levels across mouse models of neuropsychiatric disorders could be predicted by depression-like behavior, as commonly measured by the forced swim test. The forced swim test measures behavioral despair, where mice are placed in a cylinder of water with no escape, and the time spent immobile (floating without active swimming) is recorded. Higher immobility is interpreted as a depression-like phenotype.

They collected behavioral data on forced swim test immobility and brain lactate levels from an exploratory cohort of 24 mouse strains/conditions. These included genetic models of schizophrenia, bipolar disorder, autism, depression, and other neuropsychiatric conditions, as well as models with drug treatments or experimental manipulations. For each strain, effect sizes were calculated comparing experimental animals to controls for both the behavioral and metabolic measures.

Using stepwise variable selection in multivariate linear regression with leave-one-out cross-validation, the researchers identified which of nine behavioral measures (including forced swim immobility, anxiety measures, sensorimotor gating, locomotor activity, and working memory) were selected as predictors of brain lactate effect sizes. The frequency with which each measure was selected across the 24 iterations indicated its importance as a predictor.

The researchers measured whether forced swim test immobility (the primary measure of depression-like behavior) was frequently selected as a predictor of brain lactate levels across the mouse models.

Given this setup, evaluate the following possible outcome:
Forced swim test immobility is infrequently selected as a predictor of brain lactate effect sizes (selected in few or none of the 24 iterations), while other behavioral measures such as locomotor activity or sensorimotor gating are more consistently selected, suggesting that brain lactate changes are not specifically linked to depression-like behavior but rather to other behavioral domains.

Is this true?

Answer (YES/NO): NO